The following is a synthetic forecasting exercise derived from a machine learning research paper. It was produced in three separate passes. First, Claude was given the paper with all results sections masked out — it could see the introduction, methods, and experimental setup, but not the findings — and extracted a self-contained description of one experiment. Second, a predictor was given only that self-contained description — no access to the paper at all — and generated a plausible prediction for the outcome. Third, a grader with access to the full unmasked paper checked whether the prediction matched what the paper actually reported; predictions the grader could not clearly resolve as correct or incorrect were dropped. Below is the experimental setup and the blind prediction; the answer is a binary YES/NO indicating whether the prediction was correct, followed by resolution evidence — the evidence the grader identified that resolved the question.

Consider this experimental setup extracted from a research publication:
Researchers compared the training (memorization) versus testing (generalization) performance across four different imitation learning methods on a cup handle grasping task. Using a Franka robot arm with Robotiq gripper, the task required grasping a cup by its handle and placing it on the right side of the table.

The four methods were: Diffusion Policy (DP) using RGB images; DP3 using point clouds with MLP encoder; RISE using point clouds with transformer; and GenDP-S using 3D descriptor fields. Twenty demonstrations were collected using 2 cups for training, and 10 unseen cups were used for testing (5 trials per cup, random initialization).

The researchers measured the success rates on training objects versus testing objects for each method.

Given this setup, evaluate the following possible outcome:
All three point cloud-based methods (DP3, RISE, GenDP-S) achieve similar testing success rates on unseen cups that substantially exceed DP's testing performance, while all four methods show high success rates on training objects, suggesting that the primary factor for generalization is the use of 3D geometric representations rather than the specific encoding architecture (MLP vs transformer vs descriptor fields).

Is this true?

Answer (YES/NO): NO